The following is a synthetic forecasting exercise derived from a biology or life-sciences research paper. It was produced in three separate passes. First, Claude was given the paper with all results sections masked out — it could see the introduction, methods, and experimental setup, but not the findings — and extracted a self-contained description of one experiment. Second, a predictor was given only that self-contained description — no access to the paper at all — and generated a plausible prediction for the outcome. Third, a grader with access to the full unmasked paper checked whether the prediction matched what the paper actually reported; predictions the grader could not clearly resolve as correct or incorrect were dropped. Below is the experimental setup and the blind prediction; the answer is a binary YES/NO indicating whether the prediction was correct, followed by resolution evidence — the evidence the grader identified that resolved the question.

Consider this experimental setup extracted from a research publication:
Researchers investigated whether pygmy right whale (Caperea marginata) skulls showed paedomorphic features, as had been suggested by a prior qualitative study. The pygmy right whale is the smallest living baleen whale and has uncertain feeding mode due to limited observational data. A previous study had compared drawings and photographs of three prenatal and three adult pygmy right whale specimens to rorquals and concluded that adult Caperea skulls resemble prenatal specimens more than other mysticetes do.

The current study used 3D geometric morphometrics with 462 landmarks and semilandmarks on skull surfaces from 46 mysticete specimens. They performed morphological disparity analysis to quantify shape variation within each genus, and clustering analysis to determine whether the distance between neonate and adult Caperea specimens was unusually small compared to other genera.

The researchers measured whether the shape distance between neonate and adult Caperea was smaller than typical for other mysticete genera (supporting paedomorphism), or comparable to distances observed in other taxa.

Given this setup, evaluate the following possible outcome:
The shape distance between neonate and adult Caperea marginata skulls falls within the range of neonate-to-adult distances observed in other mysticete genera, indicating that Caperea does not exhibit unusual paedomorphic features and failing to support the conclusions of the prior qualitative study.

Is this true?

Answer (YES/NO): YES